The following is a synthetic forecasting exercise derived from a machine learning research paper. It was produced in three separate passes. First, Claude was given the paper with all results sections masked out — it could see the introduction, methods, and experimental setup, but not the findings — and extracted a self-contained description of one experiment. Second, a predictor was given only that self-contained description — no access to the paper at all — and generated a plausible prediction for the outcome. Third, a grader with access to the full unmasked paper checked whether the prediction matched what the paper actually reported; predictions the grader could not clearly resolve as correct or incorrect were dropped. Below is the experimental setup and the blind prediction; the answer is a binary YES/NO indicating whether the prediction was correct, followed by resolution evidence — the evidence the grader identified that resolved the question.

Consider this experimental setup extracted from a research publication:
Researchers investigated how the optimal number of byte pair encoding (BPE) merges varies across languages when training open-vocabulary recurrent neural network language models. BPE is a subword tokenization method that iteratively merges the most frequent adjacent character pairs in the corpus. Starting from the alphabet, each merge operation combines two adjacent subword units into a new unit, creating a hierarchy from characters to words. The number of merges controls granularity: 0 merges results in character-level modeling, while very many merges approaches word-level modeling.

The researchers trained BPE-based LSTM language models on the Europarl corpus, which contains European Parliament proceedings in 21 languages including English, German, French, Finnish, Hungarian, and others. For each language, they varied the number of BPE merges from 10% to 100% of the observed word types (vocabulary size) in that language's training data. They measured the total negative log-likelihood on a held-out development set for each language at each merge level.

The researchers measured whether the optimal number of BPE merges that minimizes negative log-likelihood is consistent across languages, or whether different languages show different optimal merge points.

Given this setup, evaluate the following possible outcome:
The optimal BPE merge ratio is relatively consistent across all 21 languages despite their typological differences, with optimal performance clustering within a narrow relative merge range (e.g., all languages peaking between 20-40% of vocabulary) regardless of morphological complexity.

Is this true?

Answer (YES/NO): NO